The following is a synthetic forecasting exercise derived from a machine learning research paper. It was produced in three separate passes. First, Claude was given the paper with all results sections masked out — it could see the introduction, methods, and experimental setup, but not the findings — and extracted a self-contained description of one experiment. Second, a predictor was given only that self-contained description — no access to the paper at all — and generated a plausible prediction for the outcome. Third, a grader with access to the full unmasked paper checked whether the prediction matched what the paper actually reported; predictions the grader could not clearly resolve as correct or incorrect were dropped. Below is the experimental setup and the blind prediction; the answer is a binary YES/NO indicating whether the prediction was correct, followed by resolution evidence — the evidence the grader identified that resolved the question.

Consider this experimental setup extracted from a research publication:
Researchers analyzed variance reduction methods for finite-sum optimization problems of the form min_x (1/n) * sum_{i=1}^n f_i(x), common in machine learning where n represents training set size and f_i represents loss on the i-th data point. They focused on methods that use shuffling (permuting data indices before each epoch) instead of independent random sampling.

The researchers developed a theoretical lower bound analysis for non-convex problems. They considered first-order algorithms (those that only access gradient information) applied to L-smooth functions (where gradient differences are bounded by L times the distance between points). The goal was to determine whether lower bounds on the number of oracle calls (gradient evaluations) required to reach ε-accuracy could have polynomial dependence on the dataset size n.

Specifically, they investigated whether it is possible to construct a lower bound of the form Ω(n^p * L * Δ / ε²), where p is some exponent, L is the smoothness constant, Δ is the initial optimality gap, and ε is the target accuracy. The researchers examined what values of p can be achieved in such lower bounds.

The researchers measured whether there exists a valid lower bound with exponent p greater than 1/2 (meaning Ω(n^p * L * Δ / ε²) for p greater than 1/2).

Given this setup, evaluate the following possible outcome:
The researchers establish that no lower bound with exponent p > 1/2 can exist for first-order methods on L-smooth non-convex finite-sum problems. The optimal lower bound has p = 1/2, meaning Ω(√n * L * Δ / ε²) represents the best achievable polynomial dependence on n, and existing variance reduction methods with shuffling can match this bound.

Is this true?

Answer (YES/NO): NO